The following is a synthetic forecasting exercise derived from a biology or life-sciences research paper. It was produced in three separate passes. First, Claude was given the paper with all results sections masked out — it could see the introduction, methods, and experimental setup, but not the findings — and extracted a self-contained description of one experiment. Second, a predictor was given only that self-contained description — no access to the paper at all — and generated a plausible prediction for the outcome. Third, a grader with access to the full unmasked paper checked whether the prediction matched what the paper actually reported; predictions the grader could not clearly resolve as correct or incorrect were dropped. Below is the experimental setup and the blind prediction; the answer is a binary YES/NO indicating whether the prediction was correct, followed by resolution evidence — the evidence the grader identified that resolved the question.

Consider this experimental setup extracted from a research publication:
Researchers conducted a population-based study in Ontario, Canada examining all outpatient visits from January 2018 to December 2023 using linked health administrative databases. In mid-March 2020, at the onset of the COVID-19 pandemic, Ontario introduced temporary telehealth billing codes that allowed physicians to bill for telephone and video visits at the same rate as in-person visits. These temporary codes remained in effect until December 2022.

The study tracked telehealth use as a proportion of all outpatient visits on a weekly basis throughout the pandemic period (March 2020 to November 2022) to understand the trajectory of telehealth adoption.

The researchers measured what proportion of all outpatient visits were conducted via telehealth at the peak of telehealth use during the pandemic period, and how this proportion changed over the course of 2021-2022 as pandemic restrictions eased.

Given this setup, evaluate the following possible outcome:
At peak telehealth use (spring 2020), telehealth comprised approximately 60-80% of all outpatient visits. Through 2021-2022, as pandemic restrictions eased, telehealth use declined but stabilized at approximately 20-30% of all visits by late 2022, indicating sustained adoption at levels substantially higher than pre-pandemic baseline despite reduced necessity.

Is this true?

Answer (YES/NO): NO